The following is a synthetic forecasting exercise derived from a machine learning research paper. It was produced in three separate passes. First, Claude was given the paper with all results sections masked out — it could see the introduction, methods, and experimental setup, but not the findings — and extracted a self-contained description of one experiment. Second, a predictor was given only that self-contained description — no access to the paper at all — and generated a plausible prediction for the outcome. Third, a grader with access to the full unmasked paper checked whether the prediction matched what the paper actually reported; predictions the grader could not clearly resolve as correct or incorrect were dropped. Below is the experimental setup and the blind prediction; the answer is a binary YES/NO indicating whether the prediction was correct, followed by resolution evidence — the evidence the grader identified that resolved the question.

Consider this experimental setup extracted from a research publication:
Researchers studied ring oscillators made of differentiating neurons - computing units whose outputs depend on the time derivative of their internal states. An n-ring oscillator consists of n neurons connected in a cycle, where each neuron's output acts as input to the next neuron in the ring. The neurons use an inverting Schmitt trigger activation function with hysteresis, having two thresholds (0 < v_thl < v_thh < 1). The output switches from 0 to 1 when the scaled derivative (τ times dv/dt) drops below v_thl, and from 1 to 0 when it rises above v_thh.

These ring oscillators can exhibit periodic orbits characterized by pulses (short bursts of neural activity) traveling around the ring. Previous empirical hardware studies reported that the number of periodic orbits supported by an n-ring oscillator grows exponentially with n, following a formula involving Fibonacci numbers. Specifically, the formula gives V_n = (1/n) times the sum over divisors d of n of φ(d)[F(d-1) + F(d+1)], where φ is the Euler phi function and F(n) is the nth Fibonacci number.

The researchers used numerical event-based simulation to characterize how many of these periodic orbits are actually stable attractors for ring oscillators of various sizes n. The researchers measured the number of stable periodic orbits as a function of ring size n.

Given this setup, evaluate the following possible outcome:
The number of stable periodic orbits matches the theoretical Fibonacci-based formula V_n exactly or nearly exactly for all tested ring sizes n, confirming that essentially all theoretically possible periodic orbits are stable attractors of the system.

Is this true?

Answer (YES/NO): NO